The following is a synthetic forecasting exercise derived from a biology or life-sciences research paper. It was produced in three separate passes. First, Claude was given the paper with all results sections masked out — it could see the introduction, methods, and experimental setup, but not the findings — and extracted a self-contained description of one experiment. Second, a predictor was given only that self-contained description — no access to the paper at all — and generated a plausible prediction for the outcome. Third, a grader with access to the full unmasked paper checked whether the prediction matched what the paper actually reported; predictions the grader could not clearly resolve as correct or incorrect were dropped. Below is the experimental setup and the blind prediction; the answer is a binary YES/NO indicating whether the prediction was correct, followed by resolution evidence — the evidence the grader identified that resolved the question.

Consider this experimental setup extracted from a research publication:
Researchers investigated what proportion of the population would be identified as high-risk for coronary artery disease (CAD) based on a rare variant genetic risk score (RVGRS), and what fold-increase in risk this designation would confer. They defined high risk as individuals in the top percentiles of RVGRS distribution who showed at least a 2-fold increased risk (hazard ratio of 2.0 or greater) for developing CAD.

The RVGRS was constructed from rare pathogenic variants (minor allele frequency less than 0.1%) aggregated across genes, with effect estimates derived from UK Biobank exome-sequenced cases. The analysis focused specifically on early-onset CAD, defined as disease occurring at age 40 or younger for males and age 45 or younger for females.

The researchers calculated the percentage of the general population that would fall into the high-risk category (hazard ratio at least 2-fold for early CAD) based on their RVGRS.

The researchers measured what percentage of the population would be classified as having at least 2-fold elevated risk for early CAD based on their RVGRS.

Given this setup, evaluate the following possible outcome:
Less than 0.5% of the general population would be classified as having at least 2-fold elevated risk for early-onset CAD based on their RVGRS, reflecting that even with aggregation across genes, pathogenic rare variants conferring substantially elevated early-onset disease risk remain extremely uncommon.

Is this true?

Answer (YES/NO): NO